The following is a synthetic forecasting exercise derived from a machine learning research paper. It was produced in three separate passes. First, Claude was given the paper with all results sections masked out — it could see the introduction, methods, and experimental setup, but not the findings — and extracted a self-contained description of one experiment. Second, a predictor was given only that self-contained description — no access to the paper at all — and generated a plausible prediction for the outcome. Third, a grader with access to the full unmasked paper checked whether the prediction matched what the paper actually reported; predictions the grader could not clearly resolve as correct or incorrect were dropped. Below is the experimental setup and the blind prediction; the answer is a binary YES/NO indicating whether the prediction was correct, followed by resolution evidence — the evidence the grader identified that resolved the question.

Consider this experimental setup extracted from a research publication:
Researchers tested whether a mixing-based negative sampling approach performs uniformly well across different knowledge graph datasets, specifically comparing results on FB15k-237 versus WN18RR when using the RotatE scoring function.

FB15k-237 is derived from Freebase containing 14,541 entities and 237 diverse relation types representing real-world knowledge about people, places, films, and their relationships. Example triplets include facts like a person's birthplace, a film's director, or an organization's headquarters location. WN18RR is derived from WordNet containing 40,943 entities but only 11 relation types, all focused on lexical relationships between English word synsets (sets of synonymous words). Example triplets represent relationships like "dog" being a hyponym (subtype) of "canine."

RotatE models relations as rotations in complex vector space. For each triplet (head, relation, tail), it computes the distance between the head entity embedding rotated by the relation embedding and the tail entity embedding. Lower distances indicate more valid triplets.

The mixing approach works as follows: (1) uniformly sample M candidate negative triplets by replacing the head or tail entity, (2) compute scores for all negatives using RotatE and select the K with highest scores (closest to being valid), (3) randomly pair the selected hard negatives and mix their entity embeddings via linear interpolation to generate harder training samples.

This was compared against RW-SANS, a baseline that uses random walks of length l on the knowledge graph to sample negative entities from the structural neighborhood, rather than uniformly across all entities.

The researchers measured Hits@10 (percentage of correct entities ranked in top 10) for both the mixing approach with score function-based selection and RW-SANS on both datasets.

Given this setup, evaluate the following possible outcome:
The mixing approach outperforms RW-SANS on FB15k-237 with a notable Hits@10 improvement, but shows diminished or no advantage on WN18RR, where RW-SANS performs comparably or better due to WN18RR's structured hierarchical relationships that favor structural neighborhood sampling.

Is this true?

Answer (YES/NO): YES